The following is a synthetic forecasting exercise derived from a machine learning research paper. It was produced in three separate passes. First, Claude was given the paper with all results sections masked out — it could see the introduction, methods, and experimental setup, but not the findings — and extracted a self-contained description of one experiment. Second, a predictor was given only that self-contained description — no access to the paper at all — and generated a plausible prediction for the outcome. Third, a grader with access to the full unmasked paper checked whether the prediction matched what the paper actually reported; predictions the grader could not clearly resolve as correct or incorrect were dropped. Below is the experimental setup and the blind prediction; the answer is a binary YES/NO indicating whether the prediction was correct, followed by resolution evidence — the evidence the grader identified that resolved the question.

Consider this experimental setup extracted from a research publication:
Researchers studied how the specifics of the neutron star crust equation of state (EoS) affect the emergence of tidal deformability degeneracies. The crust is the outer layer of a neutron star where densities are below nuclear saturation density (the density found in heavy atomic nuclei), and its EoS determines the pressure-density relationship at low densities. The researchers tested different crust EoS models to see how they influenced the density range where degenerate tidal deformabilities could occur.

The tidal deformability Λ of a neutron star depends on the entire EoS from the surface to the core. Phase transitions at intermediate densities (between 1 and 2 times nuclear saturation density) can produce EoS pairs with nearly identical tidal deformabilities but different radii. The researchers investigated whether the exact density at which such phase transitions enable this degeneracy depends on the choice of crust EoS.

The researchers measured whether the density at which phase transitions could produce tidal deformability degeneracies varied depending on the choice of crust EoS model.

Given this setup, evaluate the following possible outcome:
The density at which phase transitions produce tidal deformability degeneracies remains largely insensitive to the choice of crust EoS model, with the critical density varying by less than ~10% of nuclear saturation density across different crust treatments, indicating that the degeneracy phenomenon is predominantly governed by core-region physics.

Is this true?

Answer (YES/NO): NO